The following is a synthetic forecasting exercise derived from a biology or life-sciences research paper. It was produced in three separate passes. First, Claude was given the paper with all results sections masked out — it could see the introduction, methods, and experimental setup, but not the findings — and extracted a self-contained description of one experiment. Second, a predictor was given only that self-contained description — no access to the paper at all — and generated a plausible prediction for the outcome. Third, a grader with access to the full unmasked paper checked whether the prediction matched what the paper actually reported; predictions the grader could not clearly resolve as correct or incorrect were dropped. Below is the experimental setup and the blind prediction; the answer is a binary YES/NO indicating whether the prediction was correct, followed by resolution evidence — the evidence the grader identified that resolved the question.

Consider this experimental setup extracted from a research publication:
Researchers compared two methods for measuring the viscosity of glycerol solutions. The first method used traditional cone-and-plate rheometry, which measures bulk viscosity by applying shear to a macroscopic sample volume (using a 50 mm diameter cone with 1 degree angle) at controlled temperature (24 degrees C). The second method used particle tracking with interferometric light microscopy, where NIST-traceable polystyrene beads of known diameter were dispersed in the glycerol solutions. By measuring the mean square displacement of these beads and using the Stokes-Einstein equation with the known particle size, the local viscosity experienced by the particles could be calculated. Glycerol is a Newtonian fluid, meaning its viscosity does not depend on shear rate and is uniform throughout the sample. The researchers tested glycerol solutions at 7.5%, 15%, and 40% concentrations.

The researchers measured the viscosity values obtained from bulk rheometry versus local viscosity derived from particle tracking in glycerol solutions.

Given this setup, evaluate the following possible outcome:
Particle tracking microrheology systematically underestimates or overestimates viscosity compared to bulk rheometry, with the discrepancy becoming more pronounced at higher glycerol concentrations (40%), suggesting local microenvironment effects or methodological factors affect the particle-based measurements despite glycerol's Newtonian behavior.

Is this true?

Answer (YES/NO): NO